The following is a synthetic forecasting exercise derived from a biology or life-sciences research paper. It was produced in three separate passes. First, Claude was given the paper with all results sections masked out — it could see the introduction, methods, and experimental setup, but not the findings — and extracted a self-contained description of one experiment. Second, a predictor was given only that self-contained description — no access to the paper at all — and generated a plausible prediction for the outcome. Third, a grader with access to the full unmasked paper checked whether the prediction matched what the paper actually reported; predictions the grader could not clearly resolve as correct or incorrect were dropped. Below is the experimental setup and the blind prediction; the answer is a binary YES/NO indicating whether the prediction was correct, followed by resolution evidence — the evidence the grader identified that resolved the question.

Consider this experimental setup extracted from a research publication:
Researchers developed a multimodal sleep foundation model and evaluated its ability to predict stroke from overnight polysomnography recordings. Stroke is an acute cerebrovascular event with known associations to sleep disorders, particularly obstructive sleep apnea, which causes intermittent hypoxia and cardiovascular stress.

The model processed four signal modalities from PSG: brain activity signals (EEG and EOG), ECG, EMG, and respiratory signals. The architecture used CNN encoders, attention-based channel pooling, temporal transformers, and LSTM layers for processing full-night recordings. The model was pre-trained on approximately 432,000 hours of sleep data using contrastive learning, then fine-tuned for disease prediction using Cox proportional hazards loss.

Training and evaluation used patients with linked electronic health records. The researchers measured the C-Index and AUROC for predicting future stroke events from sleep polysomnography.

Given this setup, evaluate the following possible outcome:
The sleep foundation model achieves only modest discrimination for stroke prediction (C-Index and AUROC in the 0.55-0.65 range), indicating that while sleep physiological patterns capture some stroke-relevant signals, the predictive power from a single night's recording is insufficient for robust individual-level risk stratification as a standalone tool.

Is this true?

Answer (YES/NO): NO